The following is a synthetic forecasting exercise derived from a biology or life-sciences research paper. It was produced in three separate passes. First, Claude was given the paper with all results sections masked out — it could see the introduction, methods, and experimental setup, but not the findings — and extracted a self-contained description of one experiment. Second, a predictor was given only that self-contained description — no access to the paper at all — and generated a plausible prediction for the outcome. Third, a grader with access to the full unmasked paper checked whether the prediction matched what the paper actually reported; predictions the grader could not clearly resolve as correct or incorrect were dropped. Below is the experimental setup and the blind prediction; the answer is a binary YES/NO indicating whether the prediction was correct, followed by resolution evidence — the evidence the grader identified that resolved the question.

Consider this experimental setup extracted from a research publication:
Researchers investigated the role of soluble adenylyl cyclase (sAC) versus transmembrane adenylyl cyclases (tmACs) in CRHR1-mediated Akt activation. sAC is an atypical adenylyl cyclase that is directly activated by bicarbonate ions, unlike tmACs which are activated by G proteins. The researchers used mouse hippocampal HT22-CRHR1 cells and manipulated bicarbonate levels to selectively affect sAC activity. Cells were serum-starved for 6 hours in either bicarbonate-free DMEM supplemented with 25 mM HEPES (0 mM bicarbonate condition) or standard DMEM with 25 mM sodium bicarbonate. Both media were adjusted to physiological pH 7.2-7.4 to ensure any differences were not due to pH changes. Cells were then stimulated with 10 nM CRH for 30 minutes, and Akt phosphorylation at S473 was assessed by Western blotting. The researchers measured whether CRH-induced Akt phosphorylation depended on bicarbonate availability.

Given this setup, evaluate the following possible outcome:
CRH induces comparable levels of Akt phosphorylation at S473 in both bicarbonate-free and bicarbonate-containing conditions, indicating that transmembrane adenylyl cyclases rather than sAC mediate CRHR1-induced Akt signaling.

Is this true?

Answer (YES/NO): NO